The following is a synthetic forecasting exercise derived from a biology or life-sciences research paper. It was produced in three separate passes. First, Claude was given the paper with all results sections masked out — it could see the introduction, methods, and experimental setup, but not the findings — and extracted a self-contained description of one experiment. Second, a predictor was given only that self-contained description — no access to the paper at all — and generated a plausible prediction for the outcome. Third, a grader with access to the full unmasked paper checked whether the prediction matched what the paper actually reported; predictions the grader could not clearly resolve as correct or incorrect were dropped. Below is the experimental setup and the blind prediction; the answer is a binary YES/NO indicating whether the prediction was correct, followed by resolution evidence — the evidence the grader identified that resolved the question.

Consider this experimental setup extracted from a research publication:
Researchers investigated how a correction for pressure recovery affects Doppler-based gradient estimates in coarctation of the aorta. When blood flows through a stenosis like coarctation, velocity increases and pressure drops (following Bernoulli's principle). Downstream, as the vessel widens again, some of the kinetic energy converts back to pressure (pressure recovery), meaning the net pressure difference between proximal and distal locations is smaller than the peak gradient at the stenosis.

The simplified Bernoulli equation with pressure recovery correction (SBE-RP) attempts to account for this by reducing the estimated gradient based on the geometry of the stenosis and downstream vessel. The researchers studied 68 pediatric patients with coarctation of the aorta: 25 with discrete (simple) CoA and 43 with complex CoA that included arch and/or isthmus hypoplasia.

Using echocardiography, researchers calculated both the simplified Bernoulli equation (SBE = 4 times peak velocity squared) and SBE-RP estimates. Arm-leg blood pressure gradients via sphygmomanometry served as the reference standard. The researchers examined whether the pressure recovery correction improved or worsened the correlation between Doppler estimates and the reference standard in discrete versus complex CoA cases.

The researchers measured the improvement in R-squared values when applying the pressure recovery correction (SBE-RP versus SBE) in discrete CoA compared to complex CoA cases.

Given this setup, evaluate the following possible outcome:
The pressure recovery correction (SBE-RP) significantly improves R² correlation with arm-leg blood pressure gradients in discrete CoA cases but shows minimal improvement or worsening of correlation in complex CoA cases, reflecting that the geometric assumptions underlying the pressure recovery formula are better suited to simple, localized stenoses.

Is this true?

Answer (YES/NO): NO